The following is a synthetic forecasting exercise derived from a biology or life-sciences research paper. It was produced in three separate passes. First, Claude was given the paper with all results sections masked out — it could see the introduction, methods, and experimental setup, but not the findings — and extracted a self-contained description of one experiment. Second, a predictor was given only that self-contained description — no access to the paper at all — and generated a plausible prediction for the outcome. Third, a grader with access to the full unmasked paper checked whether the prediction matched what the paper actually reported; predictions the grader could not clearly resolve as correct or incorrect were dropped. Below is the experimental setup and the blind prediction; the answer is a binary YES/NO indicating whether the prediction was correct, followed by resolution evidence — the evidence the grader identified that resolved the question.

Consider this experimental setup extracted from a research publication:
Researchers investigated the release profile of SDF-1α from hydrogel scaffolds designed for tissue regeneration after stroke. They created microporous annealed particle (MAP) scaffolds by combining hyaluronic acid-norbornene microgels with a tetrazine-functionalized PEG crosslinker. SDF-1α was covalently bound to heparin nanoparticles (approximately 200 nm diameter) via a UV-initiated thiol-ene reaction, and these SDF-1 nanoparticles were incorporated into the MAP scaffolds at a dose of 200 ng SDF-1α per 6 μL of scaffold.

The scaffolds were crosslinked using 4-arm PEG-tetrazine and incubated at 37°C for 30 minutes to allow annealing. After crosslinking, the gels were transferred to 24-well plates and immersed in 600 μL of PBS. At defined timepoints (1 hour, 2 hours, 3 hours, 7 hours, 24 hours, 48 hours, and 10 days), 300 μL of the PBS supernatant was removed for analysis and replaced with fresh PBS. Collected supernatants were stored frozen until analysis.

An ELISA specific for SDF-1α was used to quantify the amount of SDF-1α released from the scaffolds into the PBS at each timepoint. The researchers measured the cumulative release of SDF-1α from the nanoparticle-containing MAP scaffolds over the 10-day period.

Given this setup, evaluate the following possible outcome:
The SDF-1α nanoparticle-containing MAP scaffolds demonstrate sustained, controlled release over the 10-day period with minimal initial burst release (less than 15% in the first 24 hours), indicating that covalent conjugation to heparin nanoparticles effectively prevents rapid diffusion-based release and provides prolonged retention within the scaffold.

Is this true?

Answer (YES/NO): NO